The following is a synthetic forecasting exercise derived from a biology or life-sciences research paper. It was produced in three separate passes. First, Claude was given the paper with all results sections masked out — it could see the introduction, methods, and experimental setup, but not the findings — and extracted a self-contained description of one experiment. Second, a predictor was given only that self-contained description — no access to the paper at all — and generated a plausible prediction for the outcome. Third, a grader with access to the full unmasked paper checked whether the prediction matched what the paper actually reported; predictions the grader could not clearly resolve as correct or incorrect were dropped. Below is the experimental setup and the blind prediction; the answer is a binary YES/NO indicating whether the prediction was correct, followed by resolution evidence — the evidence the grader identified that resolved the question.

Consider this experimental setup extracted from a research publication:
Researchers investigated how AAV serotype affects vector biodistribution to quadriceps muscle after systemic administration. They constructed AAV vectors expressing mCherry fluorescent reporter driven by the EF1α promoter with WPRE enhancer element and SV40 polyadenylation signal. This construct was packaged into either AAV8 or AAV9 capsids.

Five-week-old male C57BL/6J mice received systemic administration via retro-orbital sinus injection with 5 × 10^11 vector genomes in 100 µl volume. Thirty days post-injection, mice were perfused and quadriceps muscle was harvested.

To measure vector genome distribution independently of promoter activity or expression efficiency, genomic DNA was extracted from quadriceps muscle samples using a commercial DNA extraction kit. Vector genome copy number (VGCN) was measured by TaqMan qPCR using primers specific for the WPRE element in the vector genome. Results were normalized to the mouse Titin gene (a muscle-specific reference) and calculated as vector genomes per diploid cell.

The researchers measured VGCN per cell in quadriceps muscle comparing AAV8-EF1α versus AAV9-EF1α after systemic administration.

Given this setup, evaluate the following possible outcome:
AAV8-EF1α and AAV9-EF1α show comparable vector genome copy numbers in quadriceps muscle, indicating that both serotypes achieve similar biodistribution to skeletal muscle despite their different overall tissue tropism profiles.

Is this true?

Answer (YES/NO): YES